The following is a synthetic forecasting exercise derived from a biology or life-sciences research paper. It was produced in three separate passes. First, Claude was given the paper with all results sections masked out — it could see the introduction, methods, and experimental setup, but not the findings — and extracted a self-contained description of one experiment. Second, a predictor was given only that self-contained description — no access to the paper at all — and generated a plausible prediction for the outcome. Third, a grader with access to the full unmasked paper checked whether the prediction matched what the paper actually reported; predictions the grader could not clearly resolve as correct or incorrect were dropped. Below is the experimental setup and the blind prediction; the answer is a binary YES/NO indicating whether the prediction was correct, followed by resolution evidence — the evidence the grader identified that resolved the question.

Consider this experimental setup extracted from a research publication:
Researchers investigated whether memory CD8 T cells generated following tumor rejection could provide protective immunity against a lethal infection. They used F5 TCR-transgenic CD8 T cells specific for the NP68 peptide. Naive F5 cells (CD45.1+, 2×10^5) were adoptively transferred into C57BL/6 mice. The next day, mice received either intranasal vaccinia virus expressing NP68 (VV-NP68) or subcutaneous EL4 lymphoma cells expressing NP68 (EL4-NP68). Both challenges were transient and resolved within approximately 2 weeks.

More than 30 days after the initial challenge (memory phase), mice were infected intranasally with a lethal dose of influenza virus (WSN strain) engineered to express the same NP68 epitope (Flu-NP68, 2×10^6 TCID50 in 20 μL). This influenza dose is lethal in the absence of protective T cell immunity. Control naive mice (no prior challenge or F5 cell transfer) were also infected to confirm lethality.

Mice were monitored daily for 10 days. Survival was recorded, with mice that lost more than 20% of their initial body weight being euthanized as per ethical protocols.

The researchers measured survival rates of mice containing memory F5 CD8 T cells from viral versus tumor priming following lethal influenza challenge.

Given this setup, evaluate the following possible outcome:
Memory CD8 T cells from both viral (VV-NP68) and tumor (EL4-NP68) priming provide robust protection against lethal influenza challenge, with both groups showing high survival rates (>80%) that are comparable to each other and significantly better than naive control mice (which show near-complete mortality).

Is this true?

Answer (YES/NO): NO